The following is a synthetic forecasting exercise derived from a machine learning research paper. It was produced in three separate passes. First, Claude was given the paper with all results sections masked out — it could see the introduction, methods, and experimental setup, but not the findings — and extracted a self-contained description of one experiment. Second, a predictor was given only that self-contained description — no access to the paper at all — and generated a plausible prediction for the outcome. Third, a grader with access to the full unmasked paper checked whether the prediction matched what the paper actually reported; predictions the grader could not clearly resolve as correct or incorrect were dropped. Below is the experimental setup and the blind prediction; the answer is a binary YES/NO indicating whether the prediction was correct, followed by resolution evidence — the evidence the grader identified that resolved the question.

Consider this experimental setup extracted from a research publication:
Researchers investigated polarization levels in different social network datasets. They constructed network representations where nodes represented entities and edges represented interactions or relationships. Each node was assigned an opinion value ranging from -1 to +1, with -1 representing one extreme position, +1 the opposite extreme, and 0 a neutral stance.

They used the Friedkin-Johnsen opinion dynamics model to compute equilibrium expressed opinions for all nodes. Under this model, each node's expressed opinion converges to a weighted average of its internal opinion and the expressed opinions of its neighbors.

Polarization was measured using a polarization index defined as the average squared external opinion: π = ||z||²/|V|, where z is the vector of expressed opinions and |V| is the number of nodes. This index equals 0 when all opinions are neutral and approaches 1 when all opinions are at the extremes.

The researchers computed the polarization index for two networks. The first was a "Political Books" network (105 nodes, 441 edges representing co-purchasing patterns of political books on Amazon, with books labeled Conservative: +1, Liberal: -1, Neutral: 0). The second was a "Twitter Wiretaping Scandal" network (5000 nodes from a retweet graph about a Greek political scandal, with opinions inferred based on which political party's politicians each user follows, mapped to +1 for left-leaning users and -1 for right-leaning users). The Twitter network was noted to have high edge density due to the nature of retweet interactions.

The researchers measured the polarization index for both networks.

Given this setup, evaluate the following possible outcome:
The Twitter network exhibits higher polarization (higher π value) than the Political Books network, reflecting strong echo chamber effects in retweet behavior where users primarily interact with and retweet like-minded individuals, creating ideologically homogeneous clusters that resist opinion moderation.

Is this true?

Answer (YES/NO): NO